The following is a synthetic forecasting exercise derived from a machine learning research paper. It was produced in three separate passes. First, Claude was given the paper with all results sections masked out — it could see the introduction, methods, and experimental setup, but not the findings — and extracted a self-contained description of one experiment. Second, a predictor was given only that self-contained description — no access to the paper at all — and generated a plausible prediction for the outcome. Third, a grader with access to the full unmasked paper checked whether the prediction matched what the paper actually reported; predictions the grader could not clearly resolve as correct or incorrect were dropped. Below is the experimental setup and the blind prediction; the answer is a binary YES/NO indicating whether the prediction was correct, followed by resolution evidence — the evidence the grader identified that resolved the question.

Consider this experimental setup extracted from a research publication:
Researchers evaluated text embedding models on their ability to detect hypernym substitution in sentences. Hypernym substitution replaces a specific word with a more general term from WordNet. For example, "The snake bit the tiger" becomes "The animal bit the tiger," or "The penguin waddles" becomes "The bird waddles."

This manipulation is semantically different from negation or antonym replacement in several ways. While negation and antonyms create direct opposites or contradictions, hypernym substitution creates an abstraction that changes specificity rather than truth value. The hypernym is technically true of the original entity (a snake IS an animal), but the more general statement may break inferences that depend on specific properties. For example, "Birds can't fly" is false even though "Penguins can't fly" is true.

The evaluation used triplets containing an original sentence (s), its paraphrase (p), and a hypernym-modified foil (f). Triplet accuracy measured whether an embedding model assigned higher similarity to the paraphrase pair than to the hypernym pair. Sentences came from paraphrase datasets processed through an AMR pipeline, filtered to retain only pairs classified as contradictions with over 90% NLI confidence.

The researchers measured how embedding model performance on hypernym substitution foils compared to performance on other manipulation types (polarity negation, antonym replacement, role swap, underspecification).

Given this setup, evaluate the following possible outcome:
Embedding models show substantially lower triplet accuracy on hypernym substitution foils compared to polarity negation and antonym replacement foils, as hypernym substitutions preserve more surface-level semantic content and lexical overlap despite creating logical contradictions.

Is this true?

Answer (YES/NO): NO